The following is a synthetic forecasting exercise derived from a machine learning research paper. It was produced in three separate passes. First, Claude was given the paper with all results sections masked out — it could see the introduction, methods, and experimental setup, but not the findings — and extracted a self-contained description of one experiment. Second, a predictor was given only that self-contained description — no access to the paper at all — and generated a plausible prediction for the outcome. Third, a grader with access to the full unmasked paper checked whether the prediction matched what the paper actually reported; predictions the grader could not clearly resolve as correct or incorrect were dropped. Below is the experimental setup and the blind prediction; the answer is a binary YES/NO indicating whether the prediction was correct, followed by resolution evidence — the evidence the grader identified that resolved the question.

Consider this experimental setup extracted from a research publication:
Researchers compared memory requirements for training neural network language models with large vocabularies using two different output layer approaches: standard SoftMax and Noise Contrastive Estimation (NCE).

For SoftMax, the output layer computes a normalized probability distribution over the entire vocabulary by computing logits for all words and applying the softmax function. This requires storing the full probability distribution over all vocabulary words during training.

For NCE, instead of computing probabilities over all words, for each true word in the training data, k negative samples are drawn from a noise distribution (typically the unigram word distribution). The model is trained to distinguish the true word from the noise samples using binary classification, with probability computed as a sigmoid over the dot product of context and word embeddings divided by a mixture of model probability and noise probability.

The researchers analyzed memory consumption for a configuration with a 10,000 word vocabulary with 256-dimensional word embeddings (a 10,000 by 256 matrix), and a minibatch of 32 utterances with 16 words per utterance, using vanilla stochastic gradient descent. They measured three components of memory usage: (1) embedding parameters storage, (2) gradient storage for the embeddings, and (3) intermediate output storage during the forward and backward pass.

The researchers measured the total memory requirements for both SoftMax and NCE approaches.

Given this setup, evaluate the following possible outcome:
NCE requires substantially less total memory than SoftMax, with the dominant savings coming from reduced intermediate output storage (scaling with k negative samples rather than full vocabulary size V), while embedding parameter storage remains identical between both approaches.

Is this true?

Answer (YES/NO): NO